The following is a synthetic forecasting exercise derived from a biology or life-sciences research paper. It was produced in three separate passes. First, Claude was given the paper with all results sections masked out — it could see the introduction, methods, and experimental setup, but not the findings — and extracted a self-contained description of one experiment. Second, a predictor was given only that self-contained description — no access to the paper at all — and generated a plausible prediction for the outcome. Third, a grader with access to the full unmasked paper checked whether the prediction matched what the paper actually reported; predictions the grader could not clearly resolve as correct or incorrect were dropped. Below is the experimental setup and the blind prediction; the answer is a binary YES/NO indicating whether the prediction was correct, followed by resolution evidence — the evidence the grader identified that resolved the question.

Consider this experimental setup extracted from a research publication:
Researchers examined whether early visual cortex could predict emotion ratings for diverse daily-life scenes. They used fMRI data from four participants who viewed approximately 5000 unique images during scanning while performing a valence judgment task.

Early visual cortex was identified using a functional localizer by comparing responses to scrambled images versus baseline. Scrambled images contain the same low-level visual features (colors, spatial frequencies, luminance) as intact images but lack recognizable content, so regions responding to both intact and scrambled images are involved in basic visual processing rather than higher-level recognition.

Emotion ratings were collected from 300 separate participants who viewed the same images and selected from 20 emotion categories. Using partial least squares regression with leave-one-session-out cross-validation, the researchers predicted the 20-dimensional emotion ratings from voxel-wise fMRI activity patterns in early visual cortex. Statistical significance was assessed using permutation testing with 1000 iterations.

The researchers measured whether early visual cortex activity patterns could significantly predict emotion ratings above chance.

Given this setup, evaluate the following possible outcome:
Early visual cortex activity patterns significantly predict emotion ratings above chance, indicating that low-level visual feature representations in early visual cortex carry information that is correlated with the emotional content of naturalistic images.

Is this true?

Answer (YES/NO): YES